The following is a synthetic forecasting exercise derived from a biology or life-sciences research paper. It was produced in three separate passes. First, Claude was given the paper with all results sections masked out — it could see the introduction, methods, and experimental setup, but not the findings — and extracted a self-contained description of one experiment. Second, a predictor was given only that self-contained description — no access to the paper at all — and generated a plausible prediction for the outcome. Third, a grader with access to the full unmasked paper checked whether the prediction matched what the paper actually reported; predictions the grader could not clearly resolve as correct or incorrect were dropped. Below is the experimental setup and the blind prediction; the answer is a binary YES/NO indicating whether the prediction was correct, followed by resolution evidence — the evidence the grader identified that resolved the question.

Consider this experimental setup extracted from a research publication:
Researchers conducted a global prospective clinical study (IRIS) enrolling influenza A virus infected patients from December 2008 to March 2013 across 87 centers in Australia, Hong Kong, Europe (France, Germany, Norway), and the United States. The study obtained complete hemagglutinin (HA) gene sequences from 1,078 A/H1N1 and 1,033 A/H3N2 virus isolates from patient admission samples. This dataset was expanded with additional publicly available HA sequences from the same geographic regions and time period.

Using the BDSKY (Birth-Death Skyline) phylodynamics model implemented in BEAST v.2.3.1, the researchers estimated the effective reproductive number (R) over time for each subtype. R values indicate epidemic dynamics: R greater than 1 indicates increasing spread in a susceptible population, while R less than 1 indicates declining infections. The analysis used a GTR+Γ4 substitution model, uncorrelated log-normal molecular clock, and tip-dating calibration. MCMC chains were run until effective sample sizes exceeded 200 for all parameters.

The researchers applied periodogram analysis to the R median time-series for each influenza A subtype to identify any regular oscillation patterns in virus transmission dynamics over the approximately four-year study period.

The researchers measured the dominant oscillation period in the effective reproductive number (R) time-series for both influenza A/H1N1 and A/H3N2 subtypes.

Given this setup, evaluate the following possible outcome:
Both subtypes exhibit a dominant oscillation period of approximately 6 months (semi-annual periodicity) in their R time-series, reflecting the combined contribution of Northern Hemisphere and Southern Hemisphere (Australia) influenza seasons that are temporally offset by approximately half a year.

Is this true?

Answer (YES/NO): NO